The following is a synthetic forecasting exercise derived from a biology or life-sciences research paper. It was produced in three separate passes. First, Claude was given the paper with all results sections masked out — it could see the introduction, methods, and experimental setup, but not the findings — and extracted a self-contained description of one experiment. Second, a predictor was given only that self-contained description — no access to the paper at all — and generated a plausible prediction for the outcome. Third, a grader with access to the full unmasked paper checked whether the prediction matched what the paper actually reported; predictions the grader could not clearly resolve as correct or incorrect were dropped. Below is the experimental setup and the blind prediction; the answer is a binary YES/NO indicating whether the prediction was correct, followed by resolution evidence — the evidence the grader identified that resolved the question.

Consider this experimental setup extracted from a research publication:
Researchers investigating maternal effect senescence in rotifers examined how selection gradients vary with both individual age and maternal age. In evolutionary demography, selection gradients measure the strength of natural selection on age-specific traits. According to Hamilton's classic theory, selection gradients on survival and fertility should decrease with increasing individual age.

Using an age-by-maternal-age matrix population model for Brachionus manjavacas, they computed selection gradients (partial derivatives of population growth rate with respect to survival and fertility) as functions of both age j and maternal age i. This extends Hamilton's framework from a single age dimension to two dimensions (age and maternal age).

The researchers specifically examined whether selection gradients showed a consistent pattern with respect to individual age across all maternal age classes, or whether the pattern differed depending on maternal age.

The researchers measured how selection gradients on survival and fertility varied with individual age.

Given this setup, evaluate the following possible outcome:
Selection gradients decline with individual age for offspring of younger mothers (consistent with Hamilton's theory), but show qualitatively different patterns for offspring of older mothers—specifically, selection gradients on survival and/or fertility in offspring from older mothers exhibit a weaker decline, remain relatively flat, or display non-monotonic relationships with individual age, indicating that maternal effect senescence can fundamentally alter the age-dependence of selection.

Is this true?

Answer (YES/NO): NO